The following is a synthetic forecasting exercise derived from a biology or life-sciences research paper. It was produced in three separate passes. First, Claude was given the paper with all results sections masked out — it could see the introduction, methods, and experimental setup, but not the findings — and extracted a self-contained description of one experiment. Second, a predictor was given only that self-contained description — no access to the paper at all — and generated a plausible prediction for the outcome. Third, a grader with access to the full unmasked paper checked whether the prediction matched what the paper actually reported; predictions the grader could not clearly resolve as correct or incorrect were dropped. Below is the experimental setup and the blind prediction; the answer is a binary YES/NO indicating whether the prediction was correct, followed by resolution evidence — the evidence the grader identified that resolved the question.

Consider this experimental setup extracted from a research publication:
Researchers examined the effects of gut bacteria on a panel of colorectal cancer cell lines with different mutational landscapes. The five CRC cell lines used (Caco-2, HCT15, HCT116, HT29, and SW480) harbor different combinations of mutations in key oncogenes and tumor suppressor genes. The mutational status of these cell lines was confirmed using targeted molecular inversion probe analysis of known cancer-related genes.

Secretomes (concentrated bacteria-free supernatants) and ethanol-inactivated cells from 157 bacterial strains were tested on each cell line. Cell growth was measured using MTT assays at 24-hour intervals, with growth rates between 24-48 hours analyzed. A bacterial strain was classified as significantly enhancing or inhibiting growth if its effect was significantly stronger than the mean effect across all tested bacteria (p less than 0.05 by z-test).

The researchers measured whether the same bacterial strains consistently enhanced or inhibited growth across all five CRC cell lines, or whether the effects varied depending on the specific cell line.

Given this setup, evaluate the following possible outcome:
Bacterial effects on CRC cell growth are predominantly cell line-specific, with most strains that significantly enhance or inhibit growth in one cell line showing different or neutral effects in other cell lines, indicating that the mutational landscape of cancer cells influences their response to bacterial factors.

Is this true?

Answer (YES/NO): NO